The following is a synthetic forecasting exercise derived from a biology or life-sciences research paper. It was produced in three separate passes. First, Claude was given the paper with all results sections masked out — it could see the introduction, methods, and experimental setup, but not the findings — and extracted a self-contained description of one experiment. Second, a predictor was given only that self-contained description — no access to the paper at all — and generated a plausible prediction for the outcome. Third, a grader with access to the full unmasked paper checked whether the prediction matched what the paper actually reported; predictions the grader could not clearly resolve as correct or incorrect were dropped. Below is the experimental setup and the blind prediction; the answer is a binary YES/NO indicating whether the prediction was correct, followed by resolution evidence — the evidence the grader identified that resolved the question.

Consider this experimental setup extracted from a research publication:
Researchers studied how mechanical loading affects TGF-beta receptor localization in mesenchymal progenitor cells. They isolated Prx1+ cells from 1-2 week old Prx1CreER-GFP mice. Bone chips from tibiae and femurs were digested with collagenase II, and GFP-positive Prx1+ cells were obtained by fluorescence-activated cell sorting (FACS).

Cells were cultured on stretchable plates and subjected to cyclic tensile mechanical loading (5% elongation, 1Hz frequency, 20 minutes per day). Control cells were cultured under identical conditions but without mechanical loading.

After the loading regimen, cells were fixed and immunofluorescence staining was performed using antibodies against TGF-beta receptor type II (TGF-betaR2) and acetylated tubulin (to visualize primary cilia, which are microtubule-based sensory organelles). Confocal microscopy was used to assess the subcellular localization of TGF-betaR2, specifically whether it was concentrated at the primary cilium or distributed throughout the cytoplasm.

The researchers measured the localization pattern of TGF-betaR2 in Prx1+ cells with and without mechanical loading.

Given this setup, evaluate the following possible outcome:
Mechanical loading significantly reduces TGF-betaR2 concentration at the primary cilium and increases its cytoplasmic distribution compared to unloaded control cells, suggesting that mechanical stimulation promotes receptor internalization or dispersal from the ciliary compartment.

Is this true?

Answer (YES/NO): NO